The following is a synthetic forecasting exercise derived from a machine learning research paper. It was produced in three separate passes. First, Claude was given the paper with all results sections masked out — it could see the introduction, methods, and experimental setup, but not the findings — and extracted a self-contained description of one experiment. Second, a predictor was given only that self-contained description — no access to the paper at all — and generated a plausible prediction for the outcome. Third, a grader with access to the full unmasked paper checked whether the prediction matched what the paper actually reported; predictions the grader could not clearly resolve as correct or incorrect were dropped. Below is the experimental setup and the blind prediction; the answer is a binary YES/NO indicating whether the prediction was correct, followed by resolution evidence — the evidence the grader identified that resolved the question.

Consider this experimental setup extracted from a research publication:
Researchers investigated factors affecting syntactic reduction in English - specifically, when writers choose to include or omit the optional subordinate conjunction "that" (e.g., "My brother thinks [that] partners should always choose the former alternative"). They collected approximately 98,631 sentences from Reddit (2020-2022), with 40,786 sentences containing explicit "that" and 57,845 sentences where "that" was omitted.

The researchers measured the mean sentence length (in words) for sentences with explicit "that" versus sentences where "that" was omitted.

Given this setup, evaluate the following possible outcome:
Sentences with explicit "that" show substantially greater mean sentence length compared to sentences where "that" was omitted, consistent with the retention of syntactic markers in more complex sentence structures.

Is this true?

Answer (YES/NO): NO